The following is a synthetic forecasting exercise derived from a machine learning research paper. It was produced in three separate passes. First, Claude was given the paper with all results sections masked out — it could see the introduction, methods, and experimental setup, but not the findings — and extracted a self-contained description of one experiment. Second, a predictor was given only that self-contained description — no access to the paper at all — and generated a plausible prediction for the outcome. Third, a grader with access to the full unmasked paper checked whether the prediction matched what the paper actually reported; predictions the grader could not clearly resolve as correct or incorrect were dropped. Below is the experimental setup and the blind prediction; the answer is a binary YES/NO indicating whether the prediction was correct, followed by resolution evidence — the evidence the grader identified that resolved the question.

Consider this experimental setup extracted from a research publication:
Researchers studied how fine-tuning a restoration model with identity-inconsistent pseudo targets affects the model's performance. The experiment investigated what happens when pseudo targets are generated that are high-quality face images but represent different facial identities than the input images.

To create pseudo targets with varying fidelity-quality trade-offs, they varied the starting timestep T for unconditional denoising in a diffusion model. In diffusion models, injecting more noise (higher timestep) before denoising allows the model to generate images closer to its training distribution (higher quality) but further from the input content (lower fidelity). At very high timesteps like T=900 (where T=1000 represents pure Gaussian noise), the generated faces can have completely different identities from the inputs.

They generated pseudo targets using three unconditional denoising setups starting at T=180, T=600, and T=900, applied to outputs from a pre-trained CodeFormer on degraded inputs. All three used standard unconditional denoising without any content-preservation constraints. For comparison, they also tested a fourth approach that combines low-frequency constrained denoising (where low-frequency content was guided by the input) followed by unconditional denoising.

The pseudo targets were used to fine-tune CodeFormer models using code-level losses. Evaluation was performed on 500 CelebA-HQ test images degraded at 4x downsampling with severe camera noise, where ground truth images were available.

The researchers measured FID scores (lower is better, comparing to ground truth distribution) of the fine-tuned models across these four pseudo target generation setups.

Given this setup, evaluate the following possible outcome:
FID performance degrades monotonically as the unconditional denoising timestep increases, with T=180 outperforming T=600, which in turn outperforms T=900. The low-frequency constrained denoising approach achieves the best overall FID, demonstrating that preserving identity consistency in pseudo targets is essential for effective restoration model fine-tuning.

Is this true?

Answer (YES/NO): YES